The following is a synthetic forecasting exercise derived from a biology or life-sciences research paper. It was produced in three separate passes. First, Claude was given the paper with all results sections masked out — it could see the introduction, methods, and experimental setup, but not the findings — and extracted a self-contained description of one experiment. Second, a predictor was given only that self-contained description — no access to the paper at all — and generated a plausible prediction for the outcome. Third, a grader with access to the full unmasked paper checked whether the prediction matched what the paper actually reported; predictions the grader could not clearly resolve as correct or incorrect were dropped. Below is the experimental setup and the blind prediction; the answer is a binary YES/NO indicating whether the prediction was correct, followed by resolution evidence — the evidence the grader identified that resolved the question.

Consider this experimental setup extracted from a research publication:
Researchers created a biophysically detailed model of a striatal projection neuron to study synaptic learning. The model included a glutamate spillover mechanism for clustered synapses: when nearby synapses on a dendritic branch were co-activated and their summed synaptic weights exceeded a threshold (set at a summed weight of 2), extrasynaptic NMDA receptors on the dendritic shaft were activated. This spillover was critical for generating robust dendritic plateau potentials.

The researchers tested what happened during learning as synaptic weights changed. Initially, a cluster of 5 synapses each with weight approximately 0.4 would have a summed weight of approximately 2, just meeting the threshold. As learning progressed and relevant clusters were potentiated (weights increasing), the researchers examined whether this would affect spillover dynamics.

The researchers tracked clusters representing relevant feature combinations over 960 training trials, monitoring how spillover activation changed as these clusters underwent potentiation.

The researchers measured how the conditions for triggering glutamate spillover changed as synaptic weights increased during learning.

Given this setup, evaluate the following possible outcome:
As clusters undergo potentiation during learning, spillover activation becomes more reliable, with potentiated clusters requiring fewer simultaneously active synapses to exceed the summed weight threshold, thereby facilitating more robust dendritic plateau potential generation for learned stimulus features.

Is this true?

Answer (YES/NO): YES